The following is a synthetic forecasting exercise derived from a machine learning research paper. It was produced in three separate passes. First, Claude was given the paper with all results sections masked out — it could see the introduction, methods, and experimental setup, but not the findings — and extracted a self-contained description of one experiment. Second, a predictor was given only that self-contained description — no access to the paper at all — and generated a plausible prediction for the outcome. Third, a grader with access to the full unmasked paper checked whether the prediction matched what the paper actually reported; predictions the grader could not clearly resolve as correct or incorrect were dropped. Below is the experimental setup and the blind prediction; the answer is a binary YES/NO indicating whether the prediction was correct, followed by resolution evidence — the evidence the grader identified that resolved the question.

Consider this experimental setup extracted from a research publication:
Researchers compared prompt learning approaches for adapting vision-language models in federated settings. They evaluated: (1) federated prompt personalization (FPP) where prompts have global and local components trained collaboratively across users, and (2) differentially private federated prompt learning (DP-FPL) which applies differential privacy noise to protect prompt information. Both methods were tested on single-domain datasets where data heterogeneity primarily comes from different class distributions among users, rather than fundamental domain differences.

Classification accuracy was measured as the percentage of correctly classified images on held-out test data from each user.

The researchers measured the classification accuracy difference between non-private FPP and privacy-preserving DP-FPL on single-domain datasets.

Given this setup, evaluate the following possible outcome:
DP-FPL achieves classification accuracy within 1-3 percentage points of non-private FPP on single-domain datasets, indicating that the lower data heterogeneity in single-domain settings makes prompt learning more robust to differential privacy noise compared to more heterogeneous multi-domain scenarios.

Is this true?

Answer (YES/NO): NO